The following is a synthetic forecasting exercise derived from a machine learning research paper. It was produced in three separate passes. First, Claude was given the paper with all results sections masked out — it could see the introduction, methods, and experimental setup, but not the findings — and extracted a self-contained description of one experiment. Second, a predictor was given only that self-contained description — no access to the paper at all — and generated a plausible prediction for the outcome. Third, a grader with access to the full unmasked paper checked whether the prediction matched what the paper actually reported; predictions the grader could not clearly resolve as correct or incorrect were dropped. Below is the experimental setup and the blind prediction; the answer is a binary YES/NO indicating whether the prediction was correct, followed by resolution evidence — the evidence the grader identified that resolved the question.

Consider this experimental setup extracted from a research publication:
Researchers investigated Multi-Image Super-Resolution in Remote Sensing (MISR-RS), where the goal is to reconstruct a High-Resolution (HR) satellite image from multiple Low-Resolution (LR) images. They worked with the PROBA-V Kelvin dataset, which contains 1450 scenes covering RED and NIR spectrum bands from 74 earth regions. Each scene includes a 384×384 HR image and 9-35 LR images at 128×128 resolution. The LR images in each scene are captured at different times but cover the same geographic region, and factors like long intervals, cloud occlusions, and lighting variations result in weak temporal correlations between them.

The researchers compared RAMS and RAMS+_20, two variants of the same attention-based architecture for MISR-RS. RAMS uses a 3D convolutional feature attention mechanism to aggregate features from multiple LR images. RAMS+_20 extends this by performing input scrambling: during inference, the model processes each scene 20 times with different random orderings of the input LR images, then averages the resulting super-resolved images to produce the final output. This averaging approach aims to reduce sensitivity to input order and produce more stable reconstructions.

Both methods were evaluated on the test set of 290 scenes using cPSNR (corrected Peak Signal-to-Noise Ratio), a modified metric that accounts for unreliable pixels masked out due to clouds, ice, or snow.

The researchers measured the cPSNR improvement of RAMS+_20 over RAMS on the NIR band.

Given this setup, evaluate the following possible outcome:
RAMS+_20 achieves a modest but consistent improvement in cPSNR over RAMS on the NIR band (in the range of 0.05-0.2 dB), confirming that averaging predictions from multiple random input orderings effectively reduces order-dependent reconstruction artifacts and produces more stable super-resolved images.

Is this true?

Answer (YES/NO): NO